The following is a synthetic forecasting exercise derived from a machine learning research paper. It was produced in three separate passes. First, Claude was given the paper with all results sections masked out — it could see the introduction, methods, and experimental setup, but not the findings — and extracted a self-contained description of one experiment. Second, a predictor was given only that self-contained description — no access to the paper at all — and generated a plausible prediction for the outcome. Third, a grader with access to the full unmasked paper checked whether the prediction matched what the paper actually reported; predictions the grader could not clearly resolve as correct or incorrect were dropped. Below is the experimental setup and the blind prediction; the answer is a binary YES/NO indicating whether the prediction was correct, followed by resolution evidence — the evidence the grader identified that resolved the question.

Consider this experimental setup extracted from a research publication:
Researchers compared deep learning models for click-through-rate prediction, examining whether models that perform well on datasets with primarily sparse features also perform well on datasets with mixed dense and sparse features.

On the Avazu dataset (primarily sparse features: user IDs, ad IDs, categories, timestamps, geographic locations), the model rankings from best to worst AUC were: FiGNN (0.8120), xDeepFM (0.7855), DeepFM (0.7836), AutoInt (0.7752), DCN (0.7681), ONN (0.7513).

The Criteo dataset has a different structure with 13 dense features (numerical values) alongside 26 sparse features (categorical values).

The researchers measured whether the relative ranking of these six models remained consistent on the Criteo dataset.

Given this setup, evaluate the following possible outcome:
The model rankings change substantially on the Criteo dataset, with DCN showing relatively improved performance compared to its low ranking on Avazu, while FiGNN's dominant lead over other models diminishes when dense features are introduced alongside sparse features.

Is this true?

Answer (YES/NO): NO